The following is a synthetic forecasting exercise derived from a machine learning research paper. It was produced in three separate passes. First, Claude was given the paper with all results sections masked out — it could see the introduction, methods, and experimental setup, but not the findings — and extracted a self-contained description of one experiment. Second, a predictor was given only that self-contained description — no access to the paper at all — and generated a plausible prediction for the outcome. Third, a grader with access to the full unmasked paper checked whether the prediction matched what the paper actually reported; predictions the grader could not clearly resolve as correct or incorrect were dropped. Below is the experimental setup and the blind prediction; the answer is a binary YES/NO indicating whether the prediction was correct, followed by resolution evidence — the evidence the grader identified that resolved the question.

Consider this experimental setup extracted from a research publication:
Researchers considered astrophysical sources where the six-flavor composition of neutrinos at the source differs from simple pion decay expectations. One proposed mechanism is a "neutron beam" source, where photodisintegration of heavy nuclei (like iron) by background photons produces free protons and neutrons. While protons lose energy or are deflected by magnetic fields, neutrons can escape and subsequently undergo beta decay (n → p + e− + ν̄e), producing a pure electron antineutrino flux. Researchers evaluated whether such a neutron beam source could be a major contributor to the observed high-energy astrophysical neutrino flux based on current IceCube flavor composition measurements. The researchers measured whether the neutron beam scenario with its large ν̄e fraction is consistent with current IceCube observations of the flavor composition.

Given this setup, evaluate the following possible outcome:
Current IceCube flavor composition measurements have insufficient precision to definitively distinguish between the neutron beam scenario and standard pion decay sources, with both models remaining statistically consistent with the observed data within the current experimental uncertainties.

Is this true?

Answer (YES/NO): NO